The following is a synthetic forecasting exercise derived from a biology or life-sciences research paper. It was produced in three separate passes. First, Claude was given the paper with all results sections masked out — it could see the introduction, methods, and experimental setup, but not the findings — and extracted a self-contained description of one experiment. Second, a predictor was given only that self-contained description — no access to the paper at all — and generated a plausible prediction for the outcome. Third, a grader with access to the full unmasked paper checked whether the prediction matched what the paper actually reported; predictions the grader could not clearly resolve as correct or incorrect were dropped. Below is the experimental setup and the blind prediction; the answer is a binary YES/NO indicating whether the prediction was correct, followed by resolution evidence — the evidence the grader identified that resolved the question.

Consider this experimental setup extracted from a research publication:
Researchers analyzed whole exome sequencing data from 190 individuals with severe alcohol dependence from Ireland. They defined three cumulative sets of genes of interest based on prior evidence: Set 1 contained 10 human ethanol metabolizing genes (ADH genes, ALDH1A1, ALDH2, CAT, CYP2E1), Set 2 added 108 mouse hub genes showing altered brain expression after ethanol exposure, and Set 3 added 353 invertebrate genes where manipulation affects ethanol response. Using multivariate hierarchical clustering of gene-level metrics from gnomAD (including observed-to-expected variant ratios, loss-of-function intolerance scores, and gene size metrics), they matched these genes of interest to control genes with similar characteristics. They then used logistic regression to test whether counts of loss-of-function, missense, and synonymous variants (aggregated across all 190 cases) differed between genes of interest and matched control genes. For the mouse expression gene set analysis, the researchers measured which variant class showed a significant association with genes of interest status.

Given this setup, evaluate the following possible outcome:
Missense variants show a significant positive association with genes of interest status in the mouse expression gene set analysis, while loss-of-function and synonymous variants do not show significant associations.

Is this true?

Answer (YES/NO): NO